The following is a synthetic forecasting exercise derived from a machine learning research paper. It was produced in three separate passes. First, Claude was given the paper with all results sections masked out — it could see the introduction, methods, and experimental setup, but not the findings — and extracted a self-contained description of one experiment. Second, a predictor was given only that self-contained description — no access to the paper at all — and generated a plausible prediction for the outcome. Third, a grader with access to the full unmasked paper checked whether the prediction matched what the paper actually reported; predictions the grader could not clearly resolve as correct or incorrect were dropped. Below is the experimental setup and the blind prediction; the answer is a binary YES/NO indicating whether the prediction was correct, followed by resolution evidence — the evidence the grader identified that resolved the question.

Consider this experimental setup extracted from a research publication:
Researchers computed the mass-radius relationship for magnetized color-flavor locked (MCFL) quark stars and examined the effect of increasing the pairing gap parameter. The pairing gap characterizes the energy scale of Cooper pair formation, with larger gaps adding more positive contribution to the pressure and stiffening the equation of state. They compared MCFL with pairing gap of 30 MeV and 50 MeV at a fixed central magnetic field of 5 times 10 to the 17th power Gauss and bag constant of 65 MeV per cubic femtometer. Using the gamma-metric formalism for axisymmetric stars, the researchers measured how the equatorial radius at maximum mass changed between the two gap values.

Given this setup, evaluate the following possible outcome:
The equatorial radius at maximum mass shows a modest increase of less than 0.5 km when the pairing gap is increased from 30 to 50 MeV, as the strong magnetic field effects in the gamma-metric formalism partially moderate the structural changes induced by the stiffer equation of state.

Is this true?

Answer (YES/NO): NO